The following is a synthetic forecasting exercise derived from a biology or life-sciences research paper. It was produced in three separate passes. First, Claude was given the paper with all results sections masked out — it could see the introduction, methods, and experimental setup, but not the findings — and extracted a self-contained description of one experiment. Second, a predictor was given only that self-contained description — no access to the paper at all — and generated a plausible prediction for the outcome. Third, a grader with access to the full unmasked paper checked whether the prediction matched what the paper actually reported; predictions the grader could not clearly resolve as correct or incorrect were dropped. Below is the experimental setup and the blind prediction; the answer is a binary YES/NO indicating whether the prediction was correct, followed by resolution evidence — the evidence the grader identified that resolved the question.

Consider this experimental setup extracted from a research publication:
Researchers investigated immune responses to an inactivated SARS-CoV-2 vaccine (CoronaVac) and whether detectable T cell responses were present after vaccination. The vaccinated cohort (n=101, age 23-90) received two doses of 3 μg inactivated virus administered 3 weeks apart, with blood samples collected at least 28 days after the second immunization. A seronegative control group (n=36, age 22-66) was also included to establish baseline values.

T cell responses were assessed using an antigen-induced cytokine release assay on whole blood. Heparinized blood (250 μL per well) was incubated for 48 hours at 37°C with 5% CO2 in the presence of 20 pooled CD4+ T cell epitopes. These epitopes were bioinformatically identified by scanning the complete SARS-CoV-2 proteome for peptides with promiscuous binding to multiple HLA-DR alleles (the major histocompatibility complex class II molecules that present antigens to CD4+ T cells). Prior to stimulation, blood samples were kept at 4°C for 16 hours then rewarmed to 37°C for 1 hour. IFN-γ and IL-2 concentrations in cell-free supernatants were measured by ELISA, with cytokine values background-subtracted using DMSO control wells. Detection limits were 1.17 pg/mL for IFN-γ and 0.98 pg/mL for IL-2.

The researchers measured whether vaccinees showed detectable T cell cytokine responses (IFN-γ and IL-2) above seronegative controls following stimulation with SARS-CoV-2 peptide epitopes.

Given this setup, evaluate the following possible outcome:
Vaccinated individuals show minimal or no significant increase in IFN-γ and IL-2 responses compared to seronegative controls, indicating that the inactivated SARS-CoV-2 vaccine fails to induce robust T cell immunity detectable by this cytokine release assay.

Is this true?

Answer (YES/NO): NO